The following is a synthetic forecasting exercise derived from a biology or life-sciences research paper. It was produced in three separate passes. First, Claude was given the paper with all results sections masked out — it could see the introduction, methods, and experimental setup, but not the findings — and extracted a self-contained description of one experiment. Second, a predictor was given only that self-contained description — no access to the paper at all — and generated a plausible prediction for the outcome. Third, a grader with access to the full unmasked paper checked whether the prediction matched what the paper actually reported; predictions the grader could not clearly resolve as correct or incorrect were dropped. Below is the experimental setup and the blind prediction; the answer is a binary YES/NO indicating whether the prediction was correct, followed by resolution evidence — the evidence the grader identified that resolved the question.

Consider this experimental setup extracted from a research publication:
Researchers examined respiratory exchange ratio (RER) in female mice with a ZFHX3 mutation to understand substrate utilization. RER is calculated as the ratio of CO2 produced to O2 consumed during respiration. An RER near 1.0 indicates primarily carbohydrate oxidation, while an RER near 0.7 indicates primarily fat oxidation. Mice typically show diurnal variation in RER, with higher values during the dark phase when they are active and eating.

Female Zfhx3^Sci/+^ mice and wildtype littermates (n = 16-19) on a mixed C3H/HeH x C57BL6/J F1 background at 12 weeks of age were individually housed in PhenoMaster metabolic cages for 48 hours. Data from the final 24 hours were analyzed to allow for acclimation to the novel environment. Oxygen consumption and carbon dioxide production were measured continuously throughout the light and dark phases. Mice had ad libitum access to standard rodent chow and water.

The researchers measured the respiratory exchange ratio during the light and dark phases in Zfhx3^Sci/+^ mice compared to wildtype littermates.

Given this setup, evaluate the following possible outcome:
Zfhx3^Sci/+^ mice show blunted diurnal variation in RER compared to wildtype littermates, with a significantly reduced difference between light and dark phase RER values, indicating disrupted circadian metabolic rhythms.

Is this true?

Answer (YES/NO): NO